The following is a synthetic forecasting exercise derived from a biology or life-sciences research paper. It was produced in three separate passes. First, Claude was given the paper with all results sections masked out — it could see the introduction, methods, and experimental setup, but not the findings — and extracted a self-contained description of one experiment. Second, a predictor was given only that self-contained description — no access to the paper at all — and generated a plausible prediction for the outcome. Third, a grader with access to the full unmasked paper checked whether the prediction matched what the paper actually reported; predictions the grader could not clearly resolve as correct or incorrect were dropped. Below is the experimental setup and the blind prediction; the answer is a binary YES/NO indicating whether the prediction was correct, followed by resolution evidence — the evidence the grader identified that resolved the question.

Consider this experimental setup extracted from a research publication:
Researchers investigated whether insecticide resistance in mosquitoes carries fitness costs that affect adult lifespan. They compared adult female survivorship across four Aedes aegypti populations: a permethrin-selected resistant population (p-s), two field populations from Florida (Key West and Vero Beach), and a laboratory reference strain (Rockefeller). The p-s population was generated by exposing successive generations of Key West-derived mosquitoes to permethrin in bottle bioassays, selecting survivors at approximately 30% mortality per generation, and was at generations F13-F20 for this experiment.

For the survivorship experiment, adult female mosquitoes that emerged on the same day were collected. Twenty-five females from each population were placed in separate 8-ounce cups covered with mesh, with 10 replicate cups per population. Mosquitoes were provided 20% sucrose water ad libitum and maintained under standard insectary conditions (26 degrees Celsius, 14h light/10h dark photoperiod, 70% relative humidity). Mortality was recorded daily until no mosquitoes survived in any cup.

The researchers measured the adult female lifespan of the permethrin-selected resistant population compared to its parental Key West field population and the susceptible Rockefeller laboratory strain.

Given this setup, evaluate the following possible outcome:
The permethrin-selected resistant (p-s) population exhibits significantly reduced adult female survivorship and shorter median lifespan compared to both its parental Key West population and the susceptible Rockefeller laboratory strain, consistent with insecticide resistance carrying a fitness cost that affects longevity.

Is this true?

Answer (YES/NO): NO